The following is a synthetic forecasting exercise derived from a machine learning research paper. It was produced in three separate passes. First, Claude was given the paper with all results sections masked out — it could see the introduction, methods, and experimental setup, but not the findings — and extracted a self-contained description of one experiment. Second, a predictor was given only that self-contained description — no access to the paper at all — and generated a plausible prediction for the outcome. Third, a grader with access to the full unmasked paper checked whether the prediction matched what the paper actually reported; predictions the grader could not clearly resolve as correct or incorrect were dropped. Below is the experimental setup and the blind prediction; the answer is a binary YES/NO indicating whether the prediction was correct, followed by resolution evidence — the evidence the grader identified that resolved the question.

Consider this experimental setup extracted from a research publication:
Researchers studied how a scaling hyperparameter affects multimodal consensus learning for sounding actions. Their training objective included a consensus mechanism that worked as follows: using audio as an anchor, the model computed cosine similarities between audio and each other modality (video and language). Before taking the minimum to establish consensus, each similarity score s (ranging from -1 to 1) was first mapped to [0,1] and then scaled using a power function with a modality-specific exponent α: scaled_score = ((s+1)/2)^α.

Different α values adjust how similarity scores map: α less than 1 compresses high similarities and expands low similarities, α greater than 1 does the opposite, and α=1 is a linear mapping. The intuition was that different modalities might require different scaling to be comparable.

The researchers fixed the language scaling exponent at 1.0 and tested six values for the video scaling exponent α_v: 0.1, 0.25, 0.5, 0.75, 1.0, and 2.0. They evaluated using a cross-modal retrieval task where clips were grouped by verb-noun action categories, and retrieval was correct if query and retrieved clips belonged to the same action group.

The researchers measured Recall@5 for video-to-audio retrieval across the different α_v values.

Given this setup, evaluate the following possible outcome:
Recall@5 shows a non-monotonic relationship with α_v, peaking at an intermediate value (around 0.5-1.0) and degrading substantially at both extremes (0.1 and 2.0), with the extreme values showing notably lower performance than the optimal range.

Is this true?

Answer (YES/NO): NO